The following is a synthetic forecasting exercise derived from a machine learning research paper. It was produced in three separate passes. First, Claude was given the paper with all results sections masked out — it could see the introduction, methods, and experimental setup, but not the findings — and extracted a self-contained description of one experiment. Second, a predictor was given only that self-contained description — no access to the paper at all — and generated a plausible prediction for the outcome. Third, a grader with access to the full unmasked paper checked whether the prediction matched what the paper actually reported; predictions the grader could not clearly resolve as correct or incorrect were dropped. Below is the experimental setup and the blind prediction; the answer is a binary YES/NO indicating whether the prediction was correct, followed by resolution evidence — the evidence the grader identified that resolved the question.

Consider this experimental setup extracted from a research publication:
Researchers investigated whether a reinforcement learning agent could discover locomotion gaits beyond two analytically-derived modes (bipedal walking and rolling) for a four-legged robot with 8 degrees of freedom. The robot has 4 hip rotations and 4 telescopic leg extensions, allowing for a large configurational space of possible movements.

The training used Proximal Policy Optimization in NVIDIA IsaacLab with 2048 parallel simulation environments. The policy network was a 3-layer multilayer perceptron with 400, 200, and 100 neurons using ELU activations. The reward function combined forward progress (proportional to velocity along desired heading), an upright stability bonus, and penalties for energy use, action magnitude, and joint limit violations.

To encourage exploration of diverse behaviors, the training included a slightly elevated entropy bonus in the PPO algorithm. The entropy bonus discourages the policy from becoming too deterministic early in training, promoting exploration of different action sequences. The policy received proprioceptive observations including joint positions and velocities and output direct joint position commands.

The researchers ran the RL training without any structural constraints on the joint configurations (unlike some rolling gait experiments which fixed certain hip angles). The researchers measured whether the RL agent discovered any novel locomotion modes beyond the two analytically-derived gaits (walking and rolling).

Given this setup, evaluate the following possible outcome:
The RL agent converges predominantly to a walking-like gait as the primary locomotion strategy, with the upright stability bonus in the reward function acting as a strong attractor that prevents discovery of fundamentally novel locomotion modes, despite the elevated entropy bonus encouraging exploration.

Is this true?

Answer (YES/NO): NO